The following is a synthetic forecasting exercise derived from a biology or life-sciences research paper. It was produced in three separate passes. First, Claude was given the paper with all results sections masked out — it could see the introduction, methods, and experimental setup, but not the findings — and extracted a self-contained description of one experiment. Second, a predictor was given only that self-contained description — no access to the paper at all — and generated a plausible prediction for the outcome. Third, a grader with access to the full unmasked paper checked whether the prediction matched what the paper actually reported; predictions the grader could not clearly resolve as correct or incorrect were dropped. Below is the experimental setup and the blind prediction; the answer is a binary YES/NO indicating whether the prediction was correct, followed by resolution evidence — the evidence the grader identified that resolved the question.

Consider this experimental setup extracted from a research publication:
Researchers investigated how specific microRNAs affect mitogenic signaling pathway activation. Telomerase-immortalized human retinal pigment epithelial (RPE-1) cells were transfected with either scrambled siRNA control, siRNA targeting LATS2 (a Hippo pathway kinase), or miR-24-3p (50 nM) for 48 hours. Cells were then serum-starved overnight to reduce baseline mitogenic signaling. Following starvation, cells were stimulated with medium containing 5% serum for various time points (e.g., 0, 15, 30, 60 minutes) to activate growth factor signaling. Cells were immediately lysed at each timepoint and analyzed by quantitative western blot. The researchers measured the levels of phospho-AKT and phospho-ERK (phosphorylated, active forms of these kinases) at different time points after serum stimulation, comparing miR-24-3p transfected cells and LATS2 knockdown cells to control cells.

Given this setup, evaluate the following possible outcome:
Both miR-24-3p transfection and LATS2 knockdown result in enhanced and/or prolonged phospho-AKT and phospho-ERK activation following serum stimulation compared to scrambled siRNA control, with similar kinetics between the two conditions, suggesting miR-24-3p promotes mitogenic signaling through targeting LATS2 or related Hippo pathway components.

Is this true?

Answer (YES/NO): NO